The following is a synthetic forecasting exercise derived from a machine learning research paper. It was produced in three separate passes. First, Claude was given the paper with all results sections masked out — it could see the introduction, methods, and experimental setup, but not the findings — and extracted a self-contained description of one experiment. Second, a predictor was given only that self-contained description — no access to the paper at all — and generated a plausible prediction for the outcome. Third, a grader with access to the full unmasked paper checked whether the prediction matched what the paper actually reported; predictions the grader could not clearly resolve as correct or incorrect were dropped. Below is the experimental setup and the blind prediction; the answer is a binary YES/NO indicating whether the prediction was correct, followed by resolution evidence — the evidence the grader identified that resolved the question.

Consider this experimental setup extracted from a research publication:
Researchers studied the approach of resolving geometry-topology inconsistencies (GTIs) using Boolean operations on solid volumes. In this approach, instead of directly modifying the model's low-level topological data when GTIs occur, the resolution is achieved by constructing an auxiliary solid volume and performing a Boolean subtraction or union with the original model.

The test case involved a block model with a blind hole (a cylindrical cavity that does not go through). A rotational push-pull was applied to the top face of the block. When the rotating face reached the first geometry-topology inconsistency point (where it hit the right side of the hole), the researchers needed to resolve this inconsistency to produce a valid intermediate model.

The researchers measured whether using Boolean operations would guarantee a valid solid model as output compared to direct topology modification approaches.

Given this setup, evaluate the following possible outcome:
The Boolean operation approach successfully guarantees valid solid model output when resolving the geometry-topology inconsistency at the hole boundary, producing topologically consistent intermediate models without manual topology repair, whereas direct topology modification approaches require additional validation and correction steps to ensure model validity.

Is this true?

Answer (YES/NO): YES